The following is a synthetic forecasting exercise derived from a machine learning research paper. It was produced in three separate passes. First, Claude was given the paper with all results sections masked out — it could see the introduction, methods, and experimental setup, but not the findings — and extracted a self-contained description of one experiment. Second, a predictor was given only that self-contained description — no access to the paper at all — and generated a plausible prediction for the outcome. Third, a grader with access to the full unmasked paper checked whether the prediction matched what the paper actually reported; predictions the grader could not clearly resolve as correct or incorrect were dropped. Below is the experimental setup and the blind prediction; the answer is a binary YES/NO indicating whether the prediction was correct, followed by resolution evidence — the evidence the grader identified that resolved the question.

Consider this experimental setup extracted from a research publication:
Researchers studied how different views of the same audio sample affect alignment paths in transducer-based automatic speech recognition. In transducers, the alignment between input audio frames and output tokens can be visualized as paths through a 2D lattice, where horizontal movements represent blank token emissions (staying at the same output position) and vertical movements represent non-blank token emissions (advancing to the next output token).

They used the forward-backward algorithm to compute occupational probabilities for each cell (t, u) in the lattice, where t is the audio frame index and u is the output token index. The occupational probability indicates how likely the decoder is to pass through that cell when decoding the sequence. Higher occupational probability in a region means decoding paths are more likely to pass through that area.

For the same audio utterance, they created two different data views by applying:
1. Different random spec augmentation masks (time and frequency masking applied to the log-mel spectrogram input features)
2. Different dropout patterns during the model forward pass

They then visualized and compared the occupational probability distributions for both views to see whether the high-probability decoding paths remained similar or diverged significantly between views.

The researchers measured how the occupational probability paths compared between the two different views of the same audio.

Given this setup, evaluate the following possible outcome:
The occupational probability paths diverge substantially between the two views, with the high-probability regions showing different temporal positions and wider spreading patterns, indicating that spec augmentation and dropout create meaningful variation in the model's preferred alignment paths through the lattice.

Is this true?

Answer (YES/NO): NO